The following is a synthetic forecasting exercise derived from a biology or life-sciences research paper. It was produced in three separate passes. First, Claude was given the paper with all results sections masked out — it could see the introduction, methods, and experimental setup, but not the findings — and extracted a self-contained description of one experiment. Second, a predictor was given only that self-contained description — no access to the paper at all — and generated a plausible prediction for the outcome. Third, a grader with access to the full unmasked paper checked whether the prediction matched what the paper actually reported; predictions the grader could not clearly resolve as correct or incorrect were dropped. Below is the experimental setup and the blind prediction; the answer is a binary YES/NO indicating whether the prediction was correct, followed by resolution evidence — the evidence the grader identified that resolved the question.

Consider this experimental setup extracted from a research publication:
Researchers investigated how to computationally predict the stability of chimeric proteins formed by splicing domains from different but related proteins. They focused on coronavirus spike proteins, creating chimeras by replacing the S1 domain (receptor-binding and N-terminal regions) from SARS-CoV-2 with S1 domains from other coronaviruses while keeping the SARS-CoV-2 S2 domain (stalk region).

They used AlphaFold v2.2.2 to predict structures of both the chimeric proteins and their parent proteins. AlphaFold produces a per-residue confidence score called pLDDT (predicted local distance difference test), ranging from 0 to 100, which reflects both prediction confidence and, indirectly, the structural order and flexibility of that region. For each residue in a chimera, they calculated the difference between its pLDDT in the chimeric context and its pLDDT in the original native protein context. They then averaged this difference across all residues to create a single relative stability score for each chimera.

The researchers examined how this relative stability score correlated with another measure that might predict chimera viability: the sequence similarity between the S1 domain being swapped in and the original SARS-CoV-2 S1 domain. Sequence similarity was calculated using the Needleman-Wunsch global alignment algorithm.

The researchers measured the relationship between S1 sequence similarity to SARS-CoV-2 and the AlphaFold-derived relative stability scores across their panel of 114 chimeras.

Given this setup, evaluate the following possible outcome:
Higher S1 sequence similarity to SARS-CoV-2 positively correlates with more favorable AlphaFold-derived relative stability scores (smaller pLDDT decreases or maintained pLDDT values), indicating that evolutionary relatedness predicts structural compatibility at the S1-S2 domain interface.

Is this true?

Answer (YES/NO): YES